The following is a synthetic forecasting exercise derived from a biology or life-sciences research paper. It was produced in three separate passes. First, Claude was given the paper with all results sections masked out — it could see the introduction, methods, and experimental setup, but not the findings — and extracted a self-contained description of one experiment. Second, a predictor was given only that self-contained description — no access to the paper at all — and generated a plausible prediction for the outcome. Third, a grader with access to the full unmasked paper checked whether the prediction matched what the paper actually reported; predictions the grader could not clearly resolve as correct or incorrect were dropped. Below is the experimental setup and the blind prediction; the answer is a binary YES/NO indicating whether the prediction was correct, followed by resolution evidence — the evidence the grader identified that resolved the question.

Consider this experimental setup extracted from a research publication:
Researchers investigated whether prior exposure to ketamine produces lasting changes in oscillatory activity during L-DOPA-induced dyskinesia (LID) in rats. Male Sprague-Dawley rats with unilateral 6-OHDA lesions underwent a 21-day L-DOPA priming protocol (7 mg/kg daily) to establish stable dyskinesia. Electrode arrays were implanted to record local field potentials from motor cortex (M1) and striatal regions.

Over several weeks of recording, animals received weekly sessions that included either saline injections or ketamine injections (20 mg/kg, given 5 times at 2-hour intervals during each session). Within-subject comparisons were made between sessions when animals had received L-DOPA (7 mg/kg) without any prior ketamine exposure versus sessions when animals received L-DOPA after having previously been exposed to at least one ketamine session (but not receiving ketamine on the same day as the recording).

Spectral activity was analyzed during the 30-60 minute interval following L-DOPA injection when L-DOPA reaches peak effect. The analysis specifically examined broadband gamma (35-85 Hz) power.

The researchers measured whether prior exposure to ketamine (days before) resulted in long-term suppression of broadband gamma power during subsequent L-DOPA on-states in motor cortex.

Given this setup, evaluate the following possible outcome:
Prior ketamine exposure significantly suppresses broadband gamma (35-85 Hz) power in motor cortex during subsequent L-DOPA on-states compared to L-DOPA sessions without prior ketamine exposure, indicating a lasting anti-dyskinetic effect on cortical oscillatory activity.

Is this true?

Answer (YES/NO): NO